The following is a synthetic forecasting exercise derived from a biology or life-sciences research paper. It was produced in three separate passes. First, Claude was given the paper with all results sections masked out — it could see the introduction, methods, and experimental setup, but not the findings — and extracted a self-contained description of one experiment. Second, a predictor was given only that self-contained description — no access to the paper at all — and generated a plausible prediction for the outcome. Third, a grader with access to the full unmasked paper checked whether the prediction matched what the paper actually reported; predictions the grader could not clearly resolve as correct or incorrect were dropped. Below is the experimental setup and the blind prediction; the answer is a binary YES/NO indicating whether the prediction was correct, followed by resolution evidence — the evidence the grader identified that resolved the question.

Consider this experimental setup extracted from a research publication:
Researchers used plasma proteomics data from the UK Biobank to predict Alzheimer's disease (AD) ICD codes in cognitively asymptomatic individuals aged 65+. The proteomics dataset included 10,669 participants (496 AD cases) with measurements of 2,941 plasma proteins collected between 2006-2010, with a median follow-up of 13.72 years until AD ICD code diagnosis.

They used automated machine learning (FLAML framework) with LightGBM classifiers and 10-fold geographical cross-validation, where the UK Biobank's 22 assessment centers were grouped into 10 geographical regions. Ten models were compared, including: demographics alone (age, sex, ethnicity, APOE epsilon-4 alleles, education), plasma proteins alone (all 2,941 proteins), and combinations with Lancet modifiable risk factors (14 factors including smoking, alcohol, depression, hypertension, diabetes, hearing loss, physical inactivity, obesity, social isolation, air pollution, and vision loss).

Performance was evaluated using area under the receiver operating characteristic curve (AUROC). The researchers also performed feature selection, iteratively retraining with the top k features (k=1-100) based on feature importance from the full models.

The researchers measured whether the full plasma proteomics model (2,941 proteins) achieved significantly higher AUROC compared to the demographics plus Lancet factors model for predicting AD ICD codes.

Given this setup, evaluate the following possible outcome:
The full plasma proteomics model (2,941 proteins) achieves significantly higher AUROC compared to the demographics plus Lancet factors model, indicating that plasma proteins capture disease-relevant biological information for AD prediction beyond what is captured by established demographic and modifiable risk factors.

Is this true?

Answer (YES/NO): NO